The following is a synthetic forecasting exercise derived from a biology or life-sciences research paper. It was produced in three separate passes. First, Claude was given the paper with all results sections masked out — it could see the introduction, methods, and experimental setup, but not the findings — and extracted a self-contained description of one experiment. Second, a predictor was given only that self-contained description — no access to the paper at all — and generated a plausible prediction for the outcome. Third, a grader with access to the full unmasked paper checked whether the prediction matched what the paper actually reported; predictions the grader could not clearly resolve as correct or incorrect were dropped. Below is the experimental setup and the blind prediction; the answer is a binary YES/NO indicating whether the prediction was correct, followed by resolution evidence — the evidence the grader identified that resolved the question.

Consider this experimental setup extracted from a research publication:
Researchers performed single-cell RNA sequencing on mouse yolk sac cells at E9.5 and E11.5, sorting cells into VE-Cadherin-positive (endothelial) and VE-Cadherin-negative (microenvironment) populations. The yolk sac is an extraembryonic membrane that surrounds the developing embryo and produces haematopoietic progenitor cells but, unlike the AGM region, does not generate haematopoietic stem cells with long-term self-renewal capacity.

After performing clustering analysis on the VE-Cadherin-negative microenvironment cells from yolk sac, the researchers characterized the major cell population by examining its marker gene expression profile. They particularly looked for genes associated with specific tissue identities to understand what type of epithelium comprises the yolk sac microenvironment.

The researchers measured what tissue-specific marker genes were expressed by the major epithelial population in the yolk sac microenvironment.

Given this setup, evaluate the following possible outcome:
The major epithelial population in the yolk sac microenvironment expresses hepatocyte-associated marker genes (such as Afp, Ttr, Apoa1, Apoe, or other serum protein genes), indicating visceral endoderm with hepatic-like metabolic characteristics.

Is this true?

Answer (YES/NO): YES